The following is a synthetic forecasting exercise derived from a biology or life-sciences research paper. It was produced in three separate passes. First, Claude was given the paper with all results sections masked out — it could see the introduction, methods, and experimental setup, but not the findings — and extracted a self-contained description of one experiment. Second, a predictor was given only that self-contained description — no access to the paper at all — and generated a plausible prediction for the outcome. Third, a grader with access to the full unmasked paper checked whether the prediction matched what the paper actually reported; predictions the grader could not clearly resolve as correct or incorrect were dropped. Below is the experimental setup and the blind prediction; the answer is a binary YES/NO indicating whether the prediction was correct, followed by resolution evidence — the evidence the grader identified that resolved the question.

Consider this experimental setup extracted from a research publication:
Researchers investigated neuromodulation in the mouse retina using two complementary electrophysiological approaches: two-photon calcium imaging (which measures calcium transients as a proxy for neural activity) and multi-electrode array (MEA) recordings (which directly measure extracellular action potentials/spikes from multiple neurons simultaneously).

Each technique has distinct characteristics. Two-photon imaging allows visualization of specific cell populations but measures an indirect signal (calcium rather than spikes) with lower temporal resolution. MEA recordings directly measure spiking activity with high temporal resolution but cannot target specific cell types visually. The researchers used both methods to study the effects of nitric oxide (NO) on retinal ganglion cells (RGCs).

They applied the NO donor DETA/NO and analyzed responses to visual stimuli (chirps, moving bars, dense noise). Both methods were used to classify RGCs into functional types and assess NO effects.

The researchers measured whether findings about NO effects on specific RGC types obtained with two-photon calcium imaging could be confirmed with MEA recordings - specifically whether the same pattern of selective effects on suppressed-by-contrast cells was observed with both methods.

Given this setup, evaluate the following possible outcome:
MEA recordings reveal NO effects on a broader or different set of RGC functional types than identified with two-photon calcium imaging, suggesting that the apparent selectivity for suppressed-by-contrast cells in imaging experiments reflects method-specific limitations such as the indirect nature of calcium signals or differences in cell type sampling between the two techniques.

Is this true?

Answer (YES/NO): NO